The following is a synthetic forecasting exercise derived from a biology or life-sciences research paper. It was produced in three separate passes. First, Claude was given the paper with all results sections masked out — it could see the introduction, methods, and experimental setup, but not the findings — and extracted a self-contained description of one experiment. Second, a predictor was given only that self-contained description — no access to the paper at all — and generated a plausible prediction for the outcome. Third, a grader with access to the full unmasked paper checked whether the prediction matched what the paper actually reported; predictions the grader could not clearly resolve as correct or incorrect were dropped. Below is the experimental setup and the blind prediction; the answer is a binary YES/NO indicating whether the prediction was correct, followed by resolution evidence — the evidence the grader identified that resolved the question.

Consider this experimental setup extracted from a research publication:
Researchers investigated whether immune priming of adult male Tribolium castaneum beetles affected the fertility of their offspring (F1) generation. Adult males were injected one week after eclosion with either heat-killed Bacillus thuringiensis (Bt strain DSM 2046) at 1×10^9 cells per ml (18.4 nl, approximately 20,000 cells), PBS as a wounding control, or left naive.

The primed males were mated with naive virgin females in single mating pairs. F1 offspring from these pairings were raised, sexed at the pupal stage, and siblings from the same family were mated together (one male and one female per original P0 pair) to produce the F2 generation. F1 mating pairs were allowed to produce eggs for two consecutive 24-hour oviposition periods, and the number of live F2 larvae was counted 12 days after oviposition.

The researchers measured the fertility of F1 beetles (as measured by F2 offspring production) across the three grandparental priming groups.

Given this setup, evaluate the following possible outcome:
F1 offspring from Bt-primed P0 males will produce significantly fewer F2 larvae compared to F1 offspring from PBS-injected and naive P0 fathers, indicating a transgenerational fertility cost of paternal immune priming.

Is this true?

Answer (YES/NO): NO